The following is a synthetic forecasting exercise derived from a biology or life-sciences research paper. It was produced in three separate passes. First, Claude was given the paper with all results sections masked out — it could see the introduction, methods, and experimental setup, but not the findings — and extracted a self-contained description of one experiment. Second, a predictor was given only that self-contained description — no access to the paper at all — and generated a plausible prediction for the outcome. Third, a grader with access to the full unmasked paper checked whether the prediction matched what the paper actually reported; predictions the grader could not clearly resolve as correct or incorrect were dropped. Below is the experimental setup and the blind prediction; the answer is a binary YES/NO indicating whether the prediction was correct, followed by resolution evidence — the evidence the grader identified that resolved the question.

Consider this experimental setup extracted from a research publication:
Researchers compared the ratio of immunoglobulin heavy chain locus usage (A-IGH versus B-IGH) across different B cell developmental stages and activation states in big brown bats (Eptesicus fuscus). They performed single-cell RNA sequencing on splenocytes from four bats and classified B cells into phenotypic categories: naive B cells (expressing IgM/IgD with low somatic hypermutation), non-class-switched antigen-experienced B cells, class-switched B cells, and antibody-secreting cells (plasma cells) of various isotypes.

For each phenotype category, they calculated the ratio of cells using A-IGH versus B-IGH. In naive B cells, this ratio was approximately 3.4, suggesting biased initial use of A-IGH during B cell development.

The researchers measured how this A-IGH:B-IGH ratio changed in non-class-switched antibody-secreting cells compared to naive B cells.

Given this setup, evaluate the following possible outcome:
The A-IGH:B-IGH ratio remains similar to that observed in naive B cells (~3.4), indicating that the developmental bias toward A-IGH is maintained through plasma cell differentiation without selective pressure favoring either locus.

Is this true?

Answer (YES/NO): NO